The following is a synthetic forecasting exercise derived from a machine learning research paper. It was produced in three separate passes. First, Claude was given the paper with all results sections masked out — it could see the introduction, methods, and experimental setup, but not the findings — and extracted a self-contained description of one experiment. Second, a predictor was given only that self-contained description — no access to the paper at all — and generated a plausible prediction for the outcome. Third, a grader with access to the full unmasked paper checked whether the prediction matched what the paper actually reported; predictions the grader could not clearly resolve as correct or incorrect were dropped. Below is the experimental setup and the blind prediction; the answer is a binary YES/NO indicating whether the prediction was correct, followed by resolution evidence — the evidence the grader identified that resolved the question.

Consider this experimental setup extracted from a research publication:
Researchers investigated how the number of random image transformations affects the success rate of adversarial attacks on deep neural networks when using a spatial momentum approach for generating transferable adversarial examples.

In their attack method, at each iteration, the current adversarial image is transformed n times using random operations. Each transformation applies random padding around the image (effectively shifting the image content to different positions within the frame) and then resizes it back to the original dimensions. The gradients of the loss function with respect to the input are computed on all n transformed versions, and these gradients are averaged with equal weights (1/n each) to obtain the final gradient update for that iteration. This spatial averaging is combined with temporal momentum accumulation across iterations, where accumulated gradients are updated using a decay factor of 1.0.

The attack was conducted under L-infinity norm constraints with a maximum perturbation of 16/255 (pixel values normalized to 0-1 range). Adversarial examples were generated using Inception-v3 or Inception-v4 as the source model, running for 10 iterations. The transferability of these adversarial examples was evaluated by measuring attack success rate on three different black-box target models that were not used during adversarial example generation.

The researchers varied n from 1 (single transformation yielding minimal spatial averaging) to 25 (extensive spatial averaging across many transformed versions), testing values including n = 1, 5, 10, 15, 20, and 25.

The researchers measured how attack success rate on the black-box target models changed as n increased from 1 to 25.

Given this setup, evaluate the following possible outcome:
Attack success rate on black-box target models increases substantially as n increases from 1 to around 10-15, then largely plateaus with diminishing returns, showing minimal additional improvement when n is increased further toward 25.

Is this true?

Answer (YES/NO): YES